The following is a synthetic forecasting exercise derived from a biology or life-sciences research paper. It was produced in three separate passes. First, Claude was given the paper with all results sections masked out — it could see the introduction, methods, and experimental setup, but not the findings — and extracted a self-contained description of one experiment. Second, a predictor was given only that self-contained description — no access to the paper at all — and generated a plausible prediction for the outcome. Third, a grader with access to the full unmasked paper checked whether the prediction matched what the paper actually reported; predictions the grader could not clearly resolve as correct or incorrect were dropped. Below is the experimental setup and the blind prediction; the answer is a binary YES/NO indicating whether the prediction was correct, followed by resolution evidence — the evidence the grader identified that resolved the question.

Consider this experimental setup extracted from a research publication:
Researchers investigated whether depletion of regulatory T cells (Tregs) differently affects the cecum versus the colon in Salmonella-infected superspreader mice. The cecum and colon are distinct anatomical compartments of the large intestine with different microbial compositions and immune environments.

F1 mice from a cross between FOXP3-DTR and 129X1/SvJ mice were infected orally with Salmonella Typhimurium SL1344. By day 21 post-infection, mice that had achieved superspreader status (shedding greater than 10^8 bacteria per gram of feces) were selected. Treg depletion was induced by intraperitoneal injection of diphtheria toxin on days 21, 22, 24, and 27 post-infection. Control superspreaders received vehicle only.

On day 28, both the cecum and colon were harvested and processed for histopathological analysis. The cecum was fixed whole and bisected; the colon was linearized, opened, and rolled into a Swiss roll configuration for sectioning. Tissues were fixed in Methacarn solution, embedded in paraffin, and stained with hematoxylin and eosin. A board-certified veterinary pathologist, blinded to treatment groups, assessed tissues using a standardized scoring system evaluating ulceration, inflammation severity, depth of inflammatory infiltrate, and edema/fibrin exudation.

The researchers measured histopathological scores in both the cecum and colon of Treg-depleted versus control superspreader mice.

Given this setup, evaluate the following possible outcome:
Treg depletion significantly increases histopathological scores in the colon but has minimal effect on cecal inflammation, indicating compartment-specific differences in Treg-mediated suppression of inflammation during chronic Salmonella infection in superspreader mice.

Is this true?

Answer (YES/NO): NO